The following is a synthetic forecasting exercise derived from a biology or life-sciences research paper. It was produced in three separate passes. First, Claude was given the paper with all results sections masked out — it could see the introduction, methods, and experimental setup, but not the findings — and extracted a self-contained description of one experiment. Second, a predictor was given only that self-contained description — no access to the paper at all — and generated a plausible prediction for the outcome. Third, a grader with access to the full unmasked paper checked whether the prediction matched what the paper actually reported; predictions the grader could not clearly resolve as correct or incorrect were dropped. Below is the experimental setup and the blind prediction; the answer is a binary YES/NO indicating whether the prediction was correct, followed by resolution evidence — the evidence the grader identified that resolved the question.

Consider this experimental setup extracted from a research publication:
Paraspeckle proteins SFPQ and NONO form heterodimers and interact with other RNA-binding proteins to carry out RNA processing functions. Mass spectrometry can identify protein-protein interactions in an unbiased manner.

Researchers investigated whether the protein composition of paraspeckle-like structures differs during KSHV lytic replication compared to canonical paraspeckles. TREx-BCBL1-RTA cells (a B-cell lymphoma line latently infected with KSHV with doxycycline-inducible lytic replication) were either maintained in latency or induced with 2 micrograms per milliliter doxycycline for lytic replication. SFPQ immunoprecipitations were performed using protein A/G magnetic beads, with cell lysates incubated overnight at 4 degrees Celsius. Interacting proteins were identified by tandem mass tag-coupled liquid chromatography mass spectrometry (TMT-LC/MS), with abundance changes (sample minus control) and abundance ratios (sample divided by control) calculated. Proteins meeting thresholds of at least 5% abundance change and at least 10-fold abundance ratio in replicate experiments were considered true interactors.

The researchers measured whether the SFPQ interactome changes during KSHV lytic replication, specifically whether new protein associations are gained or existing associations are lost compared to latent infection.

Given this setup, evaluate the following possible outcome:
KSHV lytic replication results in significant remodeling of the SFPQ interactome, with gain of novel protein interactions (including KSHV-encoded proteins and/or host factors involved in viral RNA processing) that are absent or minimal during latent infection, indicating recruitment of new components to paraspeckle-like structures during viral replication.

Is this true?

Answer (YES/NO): YES